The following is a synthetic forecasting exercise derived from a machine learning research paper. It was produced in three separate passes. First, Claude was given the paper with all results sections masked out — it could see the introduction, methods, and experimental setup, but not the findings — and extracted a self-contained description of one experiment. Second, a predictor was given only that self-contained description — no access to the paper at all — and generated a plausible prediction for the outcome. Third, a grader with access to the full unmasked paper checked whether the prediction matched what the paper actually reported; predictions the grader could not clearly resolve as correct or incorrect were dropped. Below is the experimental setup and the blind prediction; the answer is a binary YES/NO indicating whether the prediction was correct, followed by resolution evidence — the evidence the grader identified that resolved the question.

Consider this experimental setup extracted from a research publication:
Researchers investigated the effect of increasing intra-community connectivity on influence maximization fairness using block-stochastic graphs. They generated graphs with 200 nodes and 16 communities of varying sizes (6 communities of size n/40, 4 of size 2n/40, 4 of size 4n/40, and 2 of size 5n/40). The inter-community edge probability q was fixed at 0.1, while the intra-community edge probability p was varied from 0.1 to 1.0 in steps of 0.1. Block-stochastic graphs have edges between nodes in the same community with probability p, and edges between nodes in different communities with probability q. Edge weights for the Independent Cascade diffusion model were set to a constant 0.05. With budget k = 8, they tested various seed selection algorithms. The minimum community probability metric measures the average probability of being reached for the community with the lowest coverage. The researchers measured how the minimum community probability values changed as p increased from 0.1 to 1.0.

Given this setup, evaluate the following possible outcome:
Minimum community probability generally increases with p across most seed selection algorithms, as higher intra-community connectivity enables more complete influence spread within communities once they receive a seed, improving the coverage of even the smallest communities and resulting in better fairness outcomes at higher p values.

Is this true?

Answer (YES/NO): YES